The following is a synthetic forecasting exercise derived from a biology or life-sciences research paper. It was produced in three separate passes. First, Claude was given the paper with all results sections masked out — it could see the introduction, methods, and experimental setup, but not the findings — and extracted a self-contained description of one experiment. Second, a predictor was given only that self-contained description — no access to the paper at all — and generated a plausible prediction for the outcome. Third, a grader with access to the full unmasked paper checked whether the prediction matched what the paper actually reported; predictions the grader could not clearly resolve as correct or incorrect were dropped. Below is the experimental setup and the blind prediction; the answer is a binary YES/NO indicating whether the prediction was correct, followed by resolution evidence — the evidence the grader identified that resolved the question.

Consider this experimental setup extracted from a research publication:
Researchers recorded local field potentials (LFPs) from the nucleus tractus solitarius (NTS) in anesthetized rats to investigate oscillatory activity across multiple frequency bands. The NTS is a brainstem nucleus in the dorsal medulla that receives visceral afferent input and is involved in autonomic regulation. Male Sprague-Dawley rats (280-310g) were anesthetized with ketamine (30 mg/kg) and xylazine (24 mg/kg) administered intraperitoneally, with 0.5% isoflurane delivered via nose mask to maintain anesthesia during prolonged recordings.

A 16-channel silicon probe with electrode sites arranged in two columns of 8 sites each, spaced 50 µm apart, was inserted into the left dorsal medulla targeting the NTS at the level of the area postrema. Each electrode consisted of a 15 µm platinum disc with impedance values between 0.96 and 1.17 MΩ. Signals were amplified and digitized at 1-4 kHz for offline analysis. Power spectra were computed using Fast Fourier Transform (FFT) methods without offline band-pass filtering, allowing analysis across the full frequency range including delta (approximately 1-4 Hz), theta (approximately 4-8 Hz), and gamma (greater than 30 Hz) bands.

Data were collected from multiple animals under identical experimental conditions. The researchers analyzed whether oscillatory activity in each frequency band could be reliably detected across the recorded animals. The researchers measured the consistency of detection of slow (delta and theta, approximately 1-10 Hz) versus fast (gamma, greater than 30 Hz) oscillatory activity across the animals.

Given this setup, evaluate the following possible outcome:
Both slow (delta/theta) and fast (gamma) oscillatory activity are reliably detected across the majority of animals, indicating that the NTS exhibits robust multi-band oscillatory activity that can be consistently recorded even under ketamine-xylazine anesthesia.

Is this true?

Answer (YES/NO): NO